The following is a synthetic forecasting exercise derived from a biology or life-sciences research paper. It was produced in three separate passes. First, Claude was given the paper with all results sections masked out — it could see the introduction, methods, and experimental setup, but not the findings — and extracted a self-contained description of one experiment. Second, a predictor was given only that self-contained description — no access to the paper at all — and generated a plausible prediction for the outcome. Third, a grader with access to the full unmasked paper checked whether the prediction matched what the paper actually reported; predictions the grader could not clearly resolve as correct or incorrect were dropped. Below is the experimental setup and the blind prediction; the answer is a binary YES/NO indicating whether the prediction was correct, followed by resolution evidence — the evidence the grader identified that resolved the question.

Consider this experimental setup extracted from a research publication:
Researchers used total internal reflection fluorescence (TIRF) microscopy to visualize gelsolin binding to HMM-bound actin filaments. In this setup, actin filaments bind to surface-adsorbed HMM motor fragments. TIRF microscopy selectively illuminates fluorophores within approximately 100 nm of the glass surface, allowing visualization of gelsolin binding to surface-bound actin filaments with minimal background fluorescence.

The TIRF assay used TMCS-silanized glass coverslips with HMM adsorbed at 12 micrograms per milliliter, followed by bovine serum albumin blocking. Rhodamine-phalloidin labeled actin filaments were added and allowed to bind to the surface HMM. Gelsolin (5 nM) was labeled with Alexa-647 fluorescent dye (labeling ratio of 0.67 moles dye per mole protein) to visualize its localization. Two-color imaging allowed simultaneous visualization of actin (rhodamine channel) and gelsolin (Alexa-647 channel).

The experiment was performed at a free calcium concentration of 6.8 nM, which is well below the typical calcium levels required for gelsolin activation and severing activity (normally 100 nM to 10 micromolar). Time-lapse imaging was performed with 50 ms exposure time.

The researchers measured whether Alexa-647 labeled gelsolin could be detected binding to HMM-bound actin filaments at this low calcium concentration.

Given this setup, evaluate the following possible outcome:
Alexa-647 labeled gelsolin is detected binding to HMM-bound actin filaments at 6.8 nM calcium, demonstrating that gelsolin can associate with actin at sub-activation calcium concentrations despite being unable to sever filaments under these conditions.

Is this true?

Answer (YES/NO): NO